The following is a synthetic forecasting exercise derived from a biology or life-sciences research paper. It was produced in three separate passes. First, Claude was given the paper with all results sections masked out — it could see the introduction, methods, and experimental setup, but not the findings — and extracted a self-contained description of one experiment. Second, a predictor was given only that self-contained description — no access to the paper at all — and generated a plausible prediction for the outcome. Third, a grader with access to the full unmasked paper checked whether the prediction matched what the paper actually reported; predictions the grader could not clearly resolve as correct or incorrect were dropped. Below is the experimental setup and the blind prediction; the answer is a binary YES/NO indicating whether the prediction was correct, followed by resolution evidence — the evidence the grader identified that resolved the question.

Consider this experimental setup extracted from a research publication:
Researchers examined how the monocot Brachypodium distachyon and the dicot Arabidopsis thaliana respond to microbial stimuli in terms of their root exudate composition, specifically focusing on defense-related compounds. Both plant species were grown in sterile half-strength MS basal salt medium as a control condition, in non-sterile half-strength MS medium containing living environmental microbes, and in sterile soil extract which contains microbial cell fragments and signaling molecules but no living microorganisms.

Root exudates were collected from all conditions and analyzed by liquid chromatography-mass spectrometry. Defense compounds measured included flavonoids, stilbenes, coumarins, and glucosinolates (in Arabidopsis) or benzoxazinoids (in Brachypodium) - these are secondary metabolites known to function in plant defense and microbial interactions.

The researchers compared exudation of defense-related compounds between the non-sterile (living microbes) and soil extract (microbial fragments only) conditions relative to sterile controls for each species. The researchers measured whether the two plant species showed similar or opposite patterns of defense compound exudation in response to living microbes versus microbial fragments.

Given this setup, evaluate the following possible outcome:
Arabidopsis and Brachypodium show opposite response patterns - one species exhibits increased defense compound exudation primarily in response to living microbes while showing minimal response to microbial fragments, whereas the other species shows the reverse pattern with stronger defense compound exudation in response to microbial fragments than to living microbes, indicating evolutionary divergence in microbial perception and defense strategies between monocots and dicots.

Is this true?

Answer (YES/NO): YES